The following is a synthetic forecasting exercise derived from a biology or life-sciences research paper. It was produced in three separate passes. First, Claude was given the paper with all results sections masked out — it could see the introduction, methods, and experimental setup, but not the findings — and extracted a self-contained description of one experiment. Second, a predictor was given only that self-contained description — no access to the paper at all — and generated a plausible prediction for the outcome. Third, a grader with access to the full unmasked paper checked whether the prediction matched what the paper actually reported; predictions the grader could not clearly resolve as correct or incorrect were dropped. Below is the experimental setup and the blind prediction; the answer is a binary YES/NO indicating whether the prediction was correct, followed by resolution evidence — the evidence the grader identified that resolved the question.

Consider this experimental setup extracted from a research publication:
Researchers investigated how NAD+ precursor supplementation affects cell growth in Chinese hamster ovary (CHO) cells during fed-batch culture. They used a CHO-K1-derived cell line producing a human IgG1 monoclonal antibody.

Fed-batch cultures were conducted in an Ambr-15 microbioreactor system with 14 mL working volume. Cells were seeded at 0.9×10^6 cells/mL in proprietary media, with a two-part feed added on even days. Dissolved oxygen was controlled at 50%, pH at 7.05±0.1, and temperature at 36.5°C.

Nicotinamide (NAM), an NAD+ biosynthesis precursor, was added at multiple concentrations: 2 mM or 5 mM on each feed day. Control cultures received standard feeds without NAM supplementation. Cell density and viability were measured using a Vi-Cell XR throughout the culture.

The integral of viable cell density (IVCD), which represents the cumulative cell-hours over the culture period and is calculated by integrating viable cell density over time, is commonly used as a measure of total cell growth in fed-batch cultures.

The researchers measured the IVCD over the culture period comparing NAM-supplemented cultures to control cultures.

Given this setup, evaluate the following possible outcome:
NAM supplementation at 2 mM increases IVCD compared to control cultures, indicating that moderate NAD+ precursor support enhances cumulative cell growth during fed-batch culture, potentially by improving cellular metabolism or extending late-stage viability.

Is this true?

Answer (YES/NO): NO